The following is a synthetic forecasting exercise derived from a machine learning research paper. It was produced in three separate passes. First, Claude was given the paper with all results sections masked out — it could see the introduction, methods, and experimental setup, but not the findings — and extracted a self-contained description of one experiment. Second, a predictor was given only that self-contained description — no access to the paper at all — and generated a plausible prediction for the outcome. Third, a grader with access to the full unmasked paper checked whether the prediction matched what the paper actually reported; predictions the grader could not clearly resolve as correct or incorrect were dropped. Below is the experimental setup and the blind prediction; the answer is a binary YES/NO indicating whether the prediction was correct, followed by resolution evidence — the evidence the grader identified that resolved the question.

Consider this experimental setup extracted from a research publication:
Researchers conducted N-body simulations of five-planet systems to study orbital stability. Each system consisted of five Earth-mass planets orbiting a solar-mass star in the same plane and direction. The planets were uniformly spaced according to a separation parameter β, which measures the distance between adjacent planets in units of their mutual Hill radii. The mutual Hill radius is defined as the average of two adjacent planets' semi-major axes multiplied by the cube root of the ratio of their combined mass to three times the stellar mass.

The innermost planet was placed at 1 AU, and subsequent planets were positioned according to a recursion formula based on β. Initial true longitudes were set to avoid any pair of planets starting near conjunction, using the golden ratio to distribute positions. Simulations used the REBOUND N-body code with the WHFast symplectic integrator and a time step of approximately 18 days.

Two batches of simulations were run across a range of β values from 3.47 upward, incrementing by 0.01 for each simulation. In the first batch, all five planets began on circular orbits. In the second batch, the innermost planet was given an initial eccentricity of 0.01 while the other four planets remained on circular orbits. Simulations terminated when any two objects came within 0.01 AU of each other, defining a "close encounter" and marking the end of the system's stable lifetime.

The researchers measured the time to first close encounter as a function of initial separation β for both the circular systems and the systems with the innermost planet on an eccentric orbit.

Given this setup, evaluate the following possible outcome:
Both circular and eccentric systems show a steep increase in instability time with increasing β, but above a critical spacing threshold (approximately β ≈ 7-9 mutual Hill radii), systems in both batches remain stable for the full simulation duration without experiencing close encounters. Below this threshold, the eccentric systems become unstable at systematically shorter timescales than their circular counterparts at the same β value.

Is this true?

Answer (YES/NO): NO